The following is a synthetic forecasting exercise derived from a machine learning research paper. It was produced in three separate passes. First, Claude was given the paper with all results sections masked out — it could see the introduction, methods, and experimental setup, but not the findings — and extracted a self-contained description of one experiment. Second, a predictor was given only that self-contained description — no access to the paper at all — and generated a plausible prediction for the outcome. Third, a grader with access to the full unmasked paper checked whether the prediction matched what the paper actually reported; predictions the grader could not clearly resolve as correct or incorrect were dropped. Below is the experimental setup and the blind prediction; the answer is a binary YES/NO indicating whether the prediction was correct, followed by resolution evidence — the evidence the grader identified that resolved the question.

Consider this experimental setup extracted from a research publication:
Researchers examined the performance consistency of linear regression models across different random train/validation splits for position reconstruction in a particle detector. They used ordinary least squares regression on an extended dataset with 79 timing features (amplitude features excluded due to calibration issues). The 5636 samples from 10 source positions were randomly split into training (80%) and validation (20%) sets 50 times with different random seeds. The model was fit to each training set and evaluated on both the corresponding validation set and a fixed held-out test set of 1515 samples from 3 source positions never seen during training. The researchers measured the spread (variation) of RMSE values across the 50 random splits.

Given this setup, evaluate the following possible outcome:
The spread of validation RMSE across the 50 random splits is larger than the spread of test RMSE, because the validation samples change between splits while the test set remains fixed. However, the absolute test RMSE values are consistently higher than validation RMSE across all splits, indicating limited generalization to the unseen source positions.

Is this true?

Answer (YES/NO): NO